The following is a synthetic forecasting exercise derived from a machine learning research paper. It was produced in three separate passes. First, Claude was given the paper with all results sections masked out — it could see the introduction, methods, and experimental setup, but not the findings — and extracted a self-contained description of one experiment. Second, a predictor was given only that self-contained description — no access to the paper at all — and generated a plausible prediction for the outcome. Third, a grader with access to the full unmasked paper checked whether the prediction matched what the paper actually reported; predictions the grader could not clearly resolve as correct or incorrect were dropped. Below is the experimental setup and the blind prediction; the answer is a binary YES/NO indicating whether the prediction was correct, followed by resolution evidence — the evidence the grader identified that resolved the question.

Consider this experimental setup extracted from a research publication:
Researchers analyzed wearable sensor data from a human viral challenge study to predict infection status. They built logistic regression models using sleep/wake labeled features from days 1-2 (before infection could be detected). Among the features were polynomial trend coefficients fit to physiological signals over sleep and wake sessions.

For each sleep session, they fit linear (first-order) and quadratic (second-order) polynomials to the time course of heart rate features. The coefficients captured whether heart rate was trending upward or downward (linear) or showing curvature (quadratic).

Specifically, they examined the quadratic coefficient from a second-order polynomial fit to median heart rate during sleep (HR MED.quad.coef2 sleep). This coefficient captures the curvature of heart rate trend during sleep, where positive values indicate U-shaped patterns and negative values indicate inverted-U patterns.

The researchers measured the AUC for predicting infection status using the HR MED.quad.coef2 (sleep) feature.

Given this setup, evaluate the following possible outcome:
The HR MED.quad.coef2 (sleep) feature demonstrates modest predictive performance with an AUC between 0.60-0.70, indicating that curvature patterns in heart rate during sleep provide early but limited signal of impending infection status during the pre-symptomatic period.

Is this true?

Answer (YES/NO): NO